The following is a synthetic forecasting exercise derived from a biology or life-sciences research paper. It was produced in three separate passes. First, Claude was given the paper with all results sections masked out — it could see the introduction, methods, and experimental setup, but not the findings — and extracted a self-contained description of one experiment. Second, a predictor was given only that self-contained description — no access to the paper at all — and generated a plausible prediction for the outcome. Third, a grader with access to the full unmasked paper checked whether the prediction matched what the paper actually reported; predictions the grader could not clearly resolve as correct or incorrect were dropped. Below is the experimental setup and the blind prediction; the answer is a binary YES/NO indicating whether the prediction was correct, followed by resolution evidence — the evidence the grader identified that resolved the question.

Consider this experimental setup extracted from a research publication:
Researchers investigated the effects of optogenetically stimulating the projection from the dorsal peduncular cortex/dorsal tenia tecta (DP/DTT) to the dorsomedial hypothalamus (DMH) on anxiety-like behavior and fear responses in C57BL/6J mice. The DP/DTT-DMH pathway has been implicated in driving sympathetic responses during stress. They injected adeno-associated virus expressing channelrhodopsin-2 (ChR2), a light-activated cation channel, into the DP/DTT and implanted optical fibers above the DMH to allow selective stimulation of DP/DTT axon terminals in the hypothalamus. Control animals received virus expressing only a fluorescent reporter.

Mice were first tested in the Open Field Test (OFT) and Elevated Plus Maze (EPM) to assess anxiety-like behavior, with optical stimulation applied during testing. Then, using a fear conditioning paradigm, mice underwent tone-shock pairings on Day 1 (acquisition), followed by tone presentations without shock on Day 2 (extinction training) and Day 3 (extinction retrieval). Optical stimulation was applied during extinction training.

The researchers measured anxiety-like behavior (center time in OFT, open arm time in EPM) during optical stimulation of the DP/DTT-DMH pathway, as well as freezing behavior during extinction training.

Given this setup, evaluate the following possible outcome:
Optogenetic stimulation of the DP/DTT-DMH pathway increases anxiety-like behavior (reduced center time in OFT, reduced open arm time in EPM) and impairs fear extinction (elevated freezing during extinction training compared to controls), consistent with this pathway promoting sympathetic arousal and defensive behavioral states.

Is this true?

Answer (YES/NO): NO